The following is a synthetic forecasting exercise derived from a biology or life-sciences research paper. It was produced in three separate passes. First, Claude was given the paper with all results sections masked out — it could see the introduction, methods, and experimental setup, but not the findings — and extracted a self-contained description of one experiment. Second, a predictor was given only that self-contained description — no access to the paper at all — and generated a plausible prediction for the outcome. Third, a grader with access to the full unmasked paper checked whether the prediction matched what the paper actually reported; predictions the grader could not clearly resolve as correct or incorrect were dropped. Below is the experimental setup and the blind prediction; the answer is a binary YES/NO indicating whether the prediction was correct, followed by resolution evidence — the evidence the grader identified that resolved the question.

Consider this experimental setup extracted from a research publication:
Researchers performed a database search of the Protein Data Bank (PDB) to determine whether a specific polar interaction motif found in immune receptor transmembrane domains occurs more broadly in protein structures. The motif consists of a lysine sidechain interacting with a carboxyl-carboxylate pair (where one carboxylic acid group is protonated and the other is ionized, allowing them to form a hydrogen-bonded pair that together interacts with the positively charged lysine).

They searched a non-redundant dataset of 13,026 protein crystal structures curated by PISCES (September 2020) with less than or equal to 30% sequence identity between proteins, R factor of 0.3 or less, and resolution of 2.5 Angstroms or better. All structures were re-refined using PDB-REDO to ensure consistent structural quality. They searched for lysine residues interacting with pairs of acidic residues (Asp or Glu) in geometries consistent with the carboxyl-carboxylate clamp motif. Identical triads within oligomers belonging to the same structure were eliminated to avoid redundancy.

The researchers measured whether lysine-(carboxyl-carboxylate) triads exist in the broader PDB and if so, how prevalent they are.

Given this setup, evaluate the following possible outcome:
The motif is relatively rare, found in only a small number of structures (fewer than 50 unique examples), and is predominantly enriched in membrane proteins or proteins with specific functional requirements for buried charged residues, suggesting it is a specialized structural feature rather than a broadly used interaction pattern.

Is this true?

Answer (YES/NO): NO